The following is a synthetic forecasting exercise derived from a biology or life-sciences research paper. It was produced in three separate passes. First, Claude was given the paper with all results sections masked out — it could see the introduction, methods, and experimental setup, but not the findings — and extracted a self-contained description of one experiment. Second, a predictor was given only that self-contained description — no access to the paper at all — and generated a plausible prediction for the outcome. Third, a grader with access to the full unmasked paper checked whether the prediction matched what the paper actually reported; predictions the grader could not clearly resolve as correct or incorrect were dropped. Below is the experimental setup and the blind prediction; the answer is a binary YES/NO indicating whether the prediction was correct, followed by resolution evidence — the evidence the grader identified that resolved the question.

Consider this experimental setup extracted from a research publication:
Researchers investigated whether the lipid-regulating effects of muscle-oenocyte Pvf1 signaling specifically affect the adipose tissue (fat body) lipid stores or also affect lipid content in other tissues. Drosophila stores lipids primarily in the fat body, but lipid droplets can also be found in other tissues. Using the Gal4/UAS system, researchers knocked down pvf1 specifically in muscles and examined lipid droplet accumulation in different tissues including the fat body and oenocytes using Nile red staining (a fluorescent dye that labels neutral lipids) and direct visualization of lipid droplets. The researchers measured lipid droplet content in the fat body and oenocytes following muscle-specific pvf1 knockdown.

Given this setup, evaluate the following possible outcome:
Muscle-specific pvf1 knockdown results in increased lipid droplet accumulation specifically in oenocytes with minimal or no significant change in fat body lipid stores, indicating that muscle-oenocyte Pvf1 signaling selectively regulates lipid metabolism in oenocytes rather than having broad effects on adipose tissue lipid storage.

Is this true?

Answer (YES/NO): NO